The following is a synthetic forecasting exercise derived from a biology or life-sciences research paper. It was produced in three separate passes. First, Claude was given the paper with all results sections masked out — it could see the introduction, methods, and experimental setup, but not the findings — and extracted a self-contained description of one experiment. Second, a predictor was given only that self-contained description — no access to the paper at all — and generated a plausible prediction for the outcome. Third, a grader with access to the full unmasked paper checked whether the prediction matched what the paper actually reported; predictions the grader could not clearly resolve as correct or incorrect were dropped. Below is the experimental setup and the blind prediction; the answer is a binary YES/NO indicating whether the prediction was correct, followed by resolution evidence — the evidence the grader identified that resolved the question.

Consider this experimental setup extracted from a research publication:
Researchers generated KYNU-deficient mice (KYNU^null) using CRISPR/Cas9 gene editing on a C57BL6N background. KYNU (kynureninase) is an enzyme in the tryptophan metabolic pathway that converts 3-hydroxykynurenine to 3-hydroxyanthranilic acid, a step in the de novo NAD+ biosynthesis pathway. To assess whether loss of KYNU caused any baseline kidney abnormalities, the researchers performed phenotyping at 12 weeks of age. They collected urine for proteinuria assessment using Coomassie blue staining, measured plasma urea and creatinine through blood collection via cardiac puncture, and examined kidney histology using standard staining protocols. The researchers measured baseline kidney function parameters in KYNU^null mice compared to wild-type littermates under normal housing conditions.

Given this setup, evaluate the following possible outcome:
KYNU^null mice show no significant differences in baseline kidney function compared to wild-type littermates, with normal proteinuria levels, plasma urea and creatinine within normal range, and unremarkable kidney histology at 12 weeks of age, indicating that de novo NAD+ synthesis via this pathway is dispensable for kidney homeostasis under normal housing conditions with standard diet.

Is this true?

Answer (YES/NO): YES